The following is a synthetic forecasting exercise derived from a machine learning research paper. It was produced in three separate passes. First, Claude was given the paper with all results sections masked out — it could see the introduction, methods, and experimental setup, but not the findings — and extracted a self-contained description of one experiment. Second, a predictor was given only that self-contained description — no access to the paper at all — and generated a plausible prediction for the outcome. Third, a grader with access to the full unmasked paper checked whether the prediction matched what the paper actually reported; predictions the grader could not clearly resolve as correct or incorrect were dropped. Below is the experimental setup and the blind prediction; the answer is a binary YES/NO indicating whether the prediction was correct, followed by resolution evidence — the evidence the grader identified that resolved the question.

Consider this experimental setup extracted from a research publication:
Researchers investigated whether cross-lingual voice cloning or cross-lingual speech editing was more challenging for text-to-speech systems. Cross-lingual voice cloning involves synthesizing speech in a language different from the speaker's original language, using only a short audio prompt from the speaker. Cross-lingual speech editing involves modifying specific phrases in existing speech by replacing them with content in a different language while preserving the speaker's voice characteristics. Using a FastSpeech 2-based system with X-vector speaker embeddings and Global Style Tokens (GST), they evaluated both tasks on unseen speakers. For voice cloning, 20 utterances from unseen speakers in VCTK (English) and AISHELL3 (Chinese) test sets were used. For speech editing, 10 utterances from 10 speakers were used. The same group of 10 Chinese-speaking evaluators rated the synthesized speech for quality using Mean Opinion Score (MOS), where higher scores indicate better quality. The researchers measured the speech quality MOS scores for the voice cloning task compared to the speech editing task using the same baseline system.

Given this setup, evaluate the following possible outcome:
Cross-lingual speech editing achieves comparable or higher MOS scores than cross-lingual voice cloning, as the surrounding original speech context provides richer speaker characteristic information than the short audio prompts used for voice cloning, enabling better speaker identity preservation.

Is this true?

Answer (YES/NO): NO